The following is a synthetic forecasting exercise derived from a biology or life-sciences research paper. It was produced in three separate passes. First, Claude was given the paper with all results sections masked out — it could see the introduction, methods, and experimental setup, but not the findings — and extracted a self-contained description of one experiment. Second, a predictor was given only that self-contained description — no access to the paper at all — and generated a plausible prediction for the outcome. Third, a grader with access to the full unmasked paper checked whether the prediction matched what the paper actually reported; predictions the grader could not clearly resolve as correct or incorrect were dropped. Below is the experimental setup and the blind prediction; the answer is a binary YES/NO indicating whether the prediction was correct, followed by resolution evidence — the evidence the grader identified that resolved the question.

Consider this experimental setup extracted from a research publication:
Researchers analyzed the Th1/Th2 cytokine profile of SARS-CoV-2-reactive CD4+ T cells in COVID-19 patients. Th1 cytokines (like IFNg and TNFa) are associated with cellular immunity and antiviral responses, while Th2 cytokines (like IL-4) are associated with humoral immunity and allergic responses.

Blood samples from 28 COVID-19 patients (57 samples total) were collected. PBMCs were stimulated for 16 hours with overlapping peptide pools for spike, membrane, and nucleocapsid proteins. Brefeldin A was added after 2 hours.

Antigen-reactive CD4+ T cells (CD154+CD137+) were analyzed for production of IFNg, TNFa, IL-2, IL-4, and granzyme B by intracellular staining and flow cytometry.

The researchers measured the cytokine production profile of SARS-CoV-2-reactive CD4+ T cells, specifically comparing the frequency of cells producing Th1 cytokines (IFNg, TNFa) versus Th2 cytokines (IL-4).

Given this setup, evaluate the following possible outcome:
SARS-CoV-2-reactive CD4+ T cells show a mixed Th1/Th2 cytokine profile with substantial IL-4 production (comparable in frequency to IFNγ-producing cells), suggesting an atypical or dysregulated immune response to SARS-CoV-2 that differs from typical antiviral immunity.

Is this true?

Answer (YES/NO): NO